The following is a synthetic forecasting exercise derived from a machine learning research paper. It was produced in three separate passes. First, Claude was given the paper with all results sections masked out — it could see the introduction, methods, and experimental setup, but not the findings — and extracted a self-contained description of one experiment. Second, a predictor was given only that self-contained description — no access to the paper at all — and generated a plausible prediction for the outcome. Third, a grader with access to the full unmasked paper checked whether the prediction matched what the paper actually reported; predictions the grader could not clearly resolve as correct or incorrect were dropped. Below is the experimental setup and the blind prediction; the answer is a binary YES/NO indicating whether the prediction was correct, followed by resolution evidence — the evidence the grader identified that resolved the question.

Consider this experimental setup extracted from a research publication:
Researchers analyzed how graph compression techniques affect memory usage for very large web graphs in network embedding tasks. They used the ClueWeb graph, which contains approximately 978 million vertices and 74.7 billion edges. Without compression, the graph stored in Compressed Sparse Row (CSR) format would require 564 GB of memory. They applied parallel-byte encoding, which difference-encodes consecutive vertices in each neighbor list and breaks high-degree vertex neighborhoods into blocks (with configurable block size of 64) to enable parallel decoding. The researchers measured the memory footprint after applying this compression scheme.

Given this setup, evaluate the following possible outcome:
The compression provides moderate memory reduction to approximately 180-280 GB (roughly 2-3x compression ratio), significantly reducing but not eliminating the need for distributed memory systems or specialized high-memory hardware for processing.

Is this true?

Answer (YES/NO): NO